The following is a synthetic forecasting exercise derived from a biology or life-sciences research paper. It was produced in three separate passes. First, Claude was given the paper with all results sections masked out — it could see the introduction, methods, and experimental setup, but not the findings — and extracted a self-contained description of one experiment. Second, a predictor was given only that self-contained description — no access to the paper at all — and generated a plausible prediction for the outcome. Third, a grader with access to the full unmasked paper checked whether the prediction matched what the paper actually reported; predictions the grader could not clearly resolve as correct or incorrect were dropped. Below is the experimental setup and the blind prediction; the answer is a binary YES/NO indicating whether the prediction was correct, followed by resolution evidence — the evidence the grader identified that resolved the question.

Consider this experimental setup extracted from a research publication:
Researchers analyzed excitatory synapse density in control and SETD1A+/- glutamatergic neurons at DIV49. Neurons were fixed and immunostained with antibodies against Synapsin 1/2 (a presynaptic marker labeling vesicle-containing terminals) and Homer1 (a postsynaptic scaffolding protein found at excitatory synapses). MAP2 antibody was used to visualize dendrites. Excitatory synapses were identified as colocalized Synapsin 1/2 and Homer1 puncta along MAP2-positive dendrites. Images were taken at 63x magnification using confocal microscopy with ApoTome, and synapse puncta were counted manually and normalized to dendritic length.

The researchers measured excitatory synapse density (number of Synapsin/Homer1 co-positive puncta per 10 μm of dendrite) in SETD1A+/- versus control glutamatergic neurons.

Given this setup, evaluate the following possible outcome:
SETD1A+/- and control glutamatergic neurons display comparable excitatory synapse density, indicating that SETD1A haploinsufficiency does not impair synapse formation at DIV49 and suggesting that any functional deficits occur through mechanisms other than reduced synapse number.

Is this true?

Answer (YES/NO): YES